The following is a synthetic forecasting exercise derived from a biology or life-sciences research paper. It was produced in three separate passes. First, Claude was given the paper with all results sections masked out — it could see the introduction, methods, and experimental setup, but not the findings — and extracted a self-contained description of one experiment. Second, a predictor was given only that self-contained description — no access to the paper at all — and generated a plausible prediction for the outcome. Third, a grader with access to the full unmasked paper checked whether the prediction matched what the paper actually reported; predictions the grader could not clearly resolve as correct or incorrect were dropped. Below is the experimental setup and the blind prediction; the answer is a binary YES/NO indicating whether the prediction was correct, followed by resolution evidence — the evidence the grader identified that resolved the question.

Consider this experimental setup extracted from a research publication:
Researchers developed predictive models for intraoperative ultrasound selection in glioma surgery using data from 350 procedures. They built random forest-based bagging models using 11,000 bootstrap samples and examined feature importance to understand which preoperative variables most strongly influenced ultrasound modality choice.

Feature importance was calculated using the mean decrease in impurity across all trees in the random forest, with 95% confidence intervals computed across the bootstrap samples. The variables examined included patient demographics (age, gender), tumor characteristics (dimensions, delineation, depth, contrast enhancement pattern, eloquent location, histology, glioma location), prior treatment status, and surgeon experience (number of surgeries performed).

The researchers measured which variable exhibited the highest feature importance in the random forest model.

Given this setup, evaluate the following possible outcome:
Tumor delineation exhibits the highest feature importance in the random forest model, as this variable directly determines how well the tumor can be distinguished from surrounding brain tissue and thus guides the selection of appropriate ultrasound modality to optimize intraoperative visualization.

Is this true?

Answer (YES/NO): NO